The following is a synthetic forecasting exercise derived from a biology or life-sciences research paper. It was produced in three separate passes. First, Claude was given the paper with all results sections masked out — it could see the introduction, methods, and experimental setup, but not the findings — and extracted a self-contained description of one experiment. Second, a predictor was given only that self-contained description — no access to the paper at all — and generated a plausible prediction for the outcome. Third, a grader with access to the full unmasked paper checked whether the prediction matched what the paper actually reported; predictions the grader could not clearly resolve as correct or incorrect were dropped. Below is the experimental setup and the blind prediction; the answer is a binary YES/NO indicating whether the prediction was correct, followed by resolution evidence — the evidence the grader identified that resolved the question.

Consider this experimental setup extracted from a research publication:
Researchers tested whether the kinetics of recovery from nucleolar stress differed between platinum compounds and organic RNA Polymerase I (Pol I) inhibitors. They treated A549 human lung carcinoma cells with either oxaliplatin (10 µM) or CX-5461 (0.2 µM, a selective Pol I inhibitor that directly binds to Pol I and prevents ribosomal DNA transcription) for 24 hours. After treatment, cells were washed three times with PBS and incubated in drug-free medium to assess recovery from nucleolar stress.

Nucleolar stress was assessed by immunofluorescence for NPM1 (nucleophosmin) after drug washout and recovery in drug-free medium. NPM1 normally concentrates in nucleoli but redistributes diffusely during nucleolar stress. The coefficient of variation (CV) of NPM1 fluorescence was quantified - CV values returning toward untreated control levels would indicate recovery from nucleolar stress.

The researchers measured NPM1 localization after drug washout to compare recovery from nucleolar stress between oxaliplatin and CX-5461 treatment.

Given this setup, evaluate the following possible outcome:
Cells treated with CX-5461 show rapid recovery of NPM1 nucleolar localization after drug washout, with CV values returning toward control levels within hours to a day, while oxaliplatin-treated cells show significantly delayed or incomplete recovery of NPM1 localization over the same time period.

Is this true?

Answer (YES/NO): YES